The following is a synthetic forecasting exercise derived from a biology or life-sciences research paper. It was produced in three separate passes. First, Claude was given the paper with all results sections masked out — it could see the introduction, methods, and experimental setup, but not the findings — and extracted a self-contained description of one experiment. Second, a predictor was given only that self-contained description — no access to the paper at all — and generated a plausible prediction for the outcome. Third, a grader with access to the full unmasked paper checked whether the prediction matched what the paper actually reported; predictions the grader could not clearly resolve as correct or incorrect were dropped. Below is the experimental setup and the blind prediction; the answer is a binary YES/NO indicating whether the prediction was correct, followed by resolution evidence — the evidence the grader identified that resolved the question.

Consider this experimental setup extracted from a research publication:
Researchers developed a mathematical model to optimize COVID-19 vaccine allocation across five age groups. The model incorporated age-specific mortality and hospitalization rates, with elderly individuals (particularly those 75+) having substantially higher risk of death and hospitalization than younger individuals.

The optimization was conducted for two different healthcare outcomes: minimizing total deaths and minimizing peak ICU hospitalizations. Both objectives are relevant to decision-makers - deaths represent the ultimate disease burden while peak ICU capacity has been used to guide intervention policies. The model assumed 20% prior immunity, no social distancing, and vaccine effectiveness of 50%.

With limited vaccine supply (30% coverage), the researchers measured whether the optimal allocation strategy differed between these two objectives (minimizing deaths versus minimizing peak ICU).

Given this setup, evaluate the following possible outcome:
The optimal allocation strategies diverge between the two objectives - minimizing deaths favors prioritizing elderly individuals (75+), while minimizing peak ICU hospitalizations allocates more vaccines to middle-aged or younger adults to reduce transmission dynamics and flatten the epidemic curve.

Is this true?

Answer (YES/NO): NO